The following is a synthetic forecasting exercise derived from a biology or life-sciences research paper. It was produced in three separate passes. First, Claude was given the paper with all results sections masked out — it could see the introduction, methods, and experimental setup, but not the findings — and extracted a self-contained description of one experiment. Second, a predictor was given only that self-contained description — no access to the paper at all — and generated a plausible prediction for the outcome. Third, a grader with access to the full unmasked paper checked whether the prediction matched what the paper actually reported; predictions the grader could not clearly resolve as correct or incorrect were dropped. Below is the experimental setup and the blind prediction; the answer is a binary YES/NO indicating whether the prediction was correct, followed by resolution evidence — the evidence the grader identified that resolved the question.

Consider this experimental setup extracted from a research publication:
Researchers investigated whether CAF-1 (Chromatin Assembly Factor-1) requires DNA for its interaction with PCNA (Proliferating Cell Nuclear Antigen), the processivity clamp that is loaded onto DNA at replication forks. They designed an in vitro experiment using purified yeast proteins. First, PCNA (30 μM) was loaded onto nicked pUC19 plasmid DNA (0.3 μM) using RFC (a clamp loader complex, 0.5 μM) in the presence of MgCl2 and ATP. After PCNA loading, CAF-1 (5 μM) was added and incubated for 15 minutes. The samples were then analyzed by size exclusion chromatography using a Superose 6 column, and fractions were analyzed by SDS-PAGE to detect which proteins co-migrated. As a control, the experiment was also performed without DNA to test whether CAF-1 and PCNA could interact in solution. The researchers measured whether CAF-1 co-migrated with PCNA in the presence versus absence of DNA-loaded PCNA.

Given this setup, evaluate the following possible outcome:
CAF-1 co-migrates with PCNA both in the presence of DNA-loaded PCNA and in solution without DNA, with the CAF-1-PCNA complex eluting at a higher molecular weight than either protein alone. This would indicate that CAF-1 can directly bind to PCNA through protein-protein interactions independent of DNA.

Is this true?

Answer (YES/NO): NO